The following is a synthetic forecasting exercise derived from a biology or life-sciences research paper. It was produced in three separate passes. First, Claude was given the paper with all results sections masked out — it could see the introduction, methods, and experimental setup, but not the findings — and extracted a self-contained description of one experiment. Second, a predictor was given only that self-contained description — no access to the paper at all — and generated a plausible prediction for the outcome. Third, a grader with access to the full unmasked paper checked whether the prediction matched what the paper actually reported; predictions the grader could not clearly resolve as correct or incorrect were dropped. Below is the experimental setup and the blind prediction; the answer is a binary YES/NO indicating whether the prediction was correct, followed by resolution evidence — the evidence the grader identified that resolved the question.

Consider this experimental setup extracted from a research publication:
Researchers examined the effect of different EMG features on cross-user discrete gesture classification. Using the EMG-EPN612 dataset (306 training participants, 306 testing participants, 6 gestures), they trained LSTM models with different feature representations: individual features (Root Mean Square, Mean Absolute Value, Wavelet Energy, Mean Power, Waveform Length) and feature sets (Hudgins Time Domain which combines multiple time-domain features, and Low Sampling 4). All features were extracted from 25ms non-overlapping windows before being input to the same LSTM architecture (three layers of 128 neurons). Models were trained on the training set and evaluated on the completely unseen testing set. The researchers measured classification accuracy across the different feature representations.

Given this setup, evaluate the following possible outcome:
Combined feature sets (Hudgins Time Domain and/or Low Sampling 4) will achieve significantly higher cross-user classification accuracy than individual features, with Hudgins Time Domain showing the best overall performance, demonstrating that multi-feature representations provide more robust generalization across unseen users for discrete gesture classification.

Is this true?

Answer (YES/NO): NO